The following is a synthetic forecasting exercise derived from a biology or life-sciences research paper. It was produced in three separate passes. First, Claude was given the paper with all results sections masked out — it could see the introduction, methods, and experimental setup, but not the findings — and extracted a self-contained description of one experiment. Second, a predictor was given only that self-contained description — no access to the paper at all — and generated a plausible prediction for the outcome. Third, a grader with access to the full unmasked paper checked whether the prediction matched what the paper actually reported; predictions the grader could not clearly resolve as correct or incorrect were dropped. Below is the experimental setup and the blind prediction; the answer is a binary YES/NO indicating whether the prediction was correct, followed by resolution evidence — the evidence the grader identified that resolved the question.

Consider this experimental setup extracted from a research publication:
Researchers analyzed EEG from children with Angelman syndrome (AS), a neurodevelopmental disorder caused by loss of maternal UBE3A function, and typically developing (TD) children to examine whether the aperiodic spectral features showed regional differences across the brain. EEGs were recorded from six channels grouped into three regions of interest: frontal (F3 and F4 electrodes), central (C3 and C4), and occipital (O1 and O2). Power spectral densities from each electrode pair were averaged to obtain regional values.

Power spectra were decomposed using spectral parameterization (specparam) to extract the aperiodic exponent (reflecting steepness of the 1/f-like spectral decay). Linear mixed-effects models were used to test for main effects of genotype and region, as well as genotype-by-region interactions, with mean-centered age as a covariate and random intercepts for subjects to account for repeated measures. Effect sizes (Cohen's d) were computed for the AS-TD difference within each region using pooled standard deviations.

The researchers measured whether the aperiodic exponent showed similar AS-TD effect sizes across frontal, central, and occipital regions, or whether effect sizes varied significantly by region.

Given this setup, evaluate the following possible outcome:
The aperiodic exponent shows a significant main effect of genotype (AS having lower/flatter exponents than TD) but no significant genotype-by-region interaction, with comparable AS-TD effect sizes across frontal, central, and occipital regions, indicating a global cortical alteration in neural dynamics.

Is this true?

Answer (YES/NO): NO